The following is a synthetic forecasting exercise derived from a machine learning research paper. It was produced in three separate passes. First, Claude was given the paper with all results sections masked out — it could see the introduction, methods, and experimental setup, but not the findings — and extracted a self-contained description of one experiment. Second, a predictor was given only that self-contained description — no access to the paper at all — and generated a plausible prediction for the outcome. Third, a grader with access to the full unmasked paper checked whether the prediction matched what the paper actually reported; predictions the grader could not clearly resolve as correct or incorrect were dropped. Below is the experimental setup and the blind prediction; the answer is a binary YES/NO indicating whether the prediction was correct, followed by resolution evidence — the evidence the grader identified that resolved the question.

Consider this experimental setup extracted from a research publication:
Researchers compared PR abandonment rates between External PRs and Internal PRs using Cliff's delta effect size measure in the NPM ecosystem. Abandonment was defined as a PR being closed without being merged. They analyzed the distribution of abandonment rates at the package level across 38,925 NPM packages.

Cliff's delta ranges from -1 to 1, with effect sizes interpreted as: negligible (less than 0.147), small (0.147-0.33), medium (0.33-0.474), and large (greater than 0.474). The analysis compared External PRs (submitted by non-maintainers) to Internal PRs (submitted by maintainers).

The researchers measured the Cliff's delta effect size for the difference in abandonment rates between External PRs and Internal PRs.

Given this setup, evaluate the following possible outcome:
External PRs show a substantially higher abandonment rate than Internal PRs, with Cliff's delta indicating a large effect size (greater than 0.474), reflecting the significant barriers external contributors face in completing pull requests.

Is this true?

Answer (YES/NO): YES